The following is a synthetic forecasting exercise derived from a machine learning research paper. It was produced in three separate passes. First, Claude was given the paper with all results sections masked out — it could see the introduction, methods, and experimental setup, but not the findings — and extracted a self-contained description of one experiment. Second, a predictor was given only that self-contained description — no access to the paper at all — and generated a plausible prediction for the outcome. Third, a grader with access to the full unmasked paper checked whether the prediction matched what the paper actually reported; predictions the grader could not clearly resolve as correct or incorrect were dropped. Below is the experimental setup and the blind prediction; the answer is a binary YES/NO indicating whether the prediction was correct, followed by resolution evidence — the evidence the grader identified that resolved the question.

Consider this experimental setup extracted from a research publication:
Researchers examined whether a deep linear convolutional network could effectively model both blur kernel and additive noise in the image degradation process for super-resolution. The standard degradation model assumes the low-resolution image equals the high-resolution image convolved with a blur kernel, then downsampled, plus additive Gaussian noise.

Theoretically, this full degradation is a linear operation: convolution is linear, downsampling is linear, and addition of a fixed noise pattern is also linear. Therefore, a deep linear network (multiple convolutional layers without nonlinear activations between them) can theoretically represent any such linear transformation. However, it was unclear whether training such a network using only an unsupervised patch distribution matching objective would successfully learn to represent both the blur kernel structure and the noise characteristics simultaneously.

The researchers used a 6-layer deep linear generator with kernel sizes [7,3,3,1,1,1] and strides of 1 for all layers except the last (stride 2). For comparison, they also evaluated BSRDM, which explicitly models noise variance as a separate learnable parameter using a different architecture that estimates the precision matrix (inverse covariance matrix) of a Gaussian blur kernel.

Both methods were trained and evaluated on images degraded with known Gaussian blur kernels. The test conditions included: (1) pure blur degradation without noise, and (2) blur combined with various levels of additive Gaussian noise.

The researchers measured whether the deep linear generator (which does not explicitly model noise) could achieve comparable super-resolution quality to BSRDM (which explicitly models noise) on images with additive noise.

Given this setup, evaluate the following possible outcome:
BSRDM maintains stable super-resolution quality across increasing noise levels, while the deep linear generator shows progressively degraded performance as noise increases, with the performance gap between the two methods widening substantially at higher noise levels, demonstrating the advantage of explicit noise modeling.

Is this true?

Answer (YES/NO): NO